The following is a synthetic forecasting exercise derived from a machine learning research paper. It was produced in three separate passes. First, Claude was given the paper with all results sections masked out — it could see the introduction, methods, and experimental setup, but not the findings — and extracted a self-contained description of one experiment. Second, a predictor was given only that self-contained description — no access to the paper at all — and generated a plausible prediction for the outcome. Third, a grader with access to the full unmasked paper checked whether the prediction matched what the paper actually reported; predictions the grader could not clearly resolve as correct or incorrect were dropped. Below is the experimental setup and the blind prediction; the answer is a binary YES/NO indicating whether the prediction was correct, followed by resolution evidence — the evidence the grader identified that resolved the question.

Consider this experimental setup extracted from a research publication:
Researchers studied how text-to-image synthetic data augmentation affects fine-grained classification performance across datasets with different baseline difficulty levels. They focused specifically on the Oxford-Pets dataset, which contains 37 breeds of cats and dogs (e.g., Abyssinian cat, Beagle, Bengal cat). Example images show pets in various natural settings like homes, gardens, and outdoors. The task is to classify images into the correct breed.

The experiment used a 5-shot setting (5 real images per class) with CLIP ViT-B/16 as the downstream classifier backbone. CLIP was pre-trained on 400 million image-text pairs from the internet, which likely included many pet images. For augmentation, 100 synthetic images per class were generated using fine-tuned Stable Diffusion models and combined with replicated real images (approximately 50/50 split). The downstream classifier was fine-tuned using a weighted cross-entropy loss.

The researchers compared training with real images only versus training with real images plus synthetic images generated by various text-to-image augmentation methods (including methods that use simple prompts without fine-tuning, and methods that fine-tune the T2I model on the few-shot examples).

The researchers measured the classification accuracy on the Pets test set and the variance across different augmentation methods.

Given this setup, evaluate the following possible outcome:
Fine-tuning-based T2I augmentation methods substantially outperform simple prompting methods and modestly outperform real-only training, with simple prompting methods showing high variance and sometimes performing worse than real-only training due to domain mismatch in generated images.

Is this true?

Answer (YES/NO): NO